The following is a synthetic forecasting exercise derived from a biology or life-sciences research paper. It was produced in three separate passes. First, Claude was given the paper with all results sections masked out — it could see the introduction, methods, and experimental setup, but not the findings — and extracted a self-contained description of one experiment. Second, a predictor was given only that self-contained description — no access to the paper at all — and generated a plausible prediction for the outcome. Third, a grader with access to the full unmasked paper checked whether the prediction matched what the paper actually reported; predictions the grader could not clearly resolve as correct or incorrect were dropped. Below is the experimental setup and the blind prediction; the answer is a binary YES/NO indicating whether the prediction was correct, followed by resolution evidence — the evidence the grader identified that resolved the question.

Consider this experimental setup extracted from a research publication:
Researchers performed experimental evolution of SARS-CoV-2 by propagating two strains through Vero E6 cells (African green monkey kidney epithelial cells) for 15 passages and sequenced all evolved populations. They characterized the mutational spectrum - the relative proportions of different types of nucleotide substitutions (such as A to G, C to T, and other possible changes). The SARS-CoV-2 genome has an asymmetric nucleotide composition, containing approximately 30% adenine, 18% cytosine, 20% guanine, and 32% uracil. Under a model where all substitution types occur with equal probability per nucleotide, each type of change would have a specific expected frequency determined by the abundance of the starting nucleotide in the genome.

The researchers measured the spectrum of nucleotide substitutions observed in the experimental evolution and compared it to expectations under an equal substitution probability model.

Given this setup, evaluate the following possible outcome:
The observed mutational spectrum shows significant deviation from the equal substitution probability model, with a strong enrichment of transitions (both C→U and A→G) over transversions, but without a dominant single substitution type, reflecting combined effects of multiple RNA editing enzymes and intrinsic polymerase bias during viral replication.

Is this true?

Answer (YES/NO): NO